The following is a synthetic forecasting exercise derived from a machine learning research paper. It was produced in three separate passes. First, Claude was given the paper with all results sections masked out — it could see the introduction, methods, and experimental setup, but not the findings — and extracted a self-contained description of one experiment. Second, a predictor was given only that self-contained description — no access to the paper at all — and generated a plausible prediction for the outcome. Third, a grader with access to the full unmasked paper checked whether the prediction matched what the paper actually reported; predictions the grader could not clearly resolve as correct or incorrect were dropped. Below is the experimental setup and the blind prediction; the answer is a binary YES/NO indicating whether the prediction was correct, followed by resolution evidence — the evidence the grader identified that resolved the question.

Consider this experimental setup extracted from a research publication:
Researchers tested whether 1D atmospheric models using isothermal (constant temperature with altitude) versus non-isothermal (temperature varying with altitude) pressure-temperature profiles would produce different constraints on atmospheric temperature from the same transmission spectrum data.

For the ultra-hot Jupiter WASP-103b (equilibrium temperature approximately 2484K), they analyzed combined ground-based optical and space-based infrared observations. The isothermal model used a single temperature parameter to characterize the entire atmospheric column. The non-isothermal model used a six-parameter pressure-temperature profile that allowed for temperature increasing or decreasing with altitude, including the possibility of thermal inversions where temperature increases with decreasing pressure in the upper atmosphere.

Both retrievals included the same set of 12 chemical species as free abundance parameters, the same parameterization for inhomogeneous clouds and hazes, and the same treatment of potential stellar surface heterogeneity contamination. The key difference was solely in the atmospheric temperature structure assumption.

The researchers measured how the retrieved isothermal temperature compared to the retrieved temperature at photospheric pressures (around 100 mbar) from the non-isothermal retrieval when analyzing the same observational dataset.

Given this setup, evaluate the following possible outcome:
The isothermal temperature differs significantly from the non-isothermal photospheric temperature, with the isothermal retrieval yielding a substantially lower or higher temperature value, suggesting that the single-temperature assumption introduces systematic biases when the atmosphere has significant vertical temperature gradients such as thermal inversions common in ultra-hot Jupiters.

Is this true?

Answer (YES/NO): YES